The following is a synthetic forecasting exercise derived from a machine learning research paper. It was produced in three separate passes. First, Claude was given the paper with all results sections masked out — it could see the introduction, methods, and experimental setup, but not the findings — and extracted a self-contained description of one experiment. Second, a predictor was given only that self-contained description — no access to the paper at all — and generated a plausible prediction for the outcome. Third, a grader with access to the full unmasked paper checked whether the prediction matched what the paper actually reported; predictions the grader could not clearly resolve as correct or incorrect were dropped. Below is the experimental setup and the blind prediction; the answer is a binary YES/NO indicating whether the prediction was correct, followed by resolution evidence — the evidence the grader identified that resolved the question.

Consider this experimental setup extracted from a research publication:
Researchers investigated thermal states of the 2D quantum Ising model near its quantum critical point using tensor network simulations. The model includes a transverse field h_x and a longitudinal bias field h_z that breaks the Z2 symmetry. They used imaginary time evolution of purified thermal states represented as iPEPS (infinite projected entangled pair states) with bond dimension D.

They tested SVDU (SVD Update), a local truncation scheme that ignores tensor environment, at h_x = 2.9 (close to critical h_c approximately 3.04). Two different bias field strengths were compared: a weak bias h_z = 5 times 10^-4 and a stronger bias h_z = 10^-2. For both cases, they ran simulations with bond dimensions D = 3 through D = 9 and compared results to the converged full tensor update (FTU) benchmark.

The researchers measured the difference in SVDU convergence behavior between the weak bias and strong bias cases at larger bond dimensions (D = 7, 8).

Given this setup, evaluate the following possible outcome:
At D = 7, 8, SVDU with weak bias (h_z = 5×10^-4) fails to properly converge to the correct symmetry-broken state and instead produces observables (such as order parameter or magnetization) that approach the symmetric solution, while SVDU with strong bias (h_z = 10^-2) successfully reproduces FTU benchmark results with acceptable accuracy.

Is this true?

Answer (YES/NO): NO